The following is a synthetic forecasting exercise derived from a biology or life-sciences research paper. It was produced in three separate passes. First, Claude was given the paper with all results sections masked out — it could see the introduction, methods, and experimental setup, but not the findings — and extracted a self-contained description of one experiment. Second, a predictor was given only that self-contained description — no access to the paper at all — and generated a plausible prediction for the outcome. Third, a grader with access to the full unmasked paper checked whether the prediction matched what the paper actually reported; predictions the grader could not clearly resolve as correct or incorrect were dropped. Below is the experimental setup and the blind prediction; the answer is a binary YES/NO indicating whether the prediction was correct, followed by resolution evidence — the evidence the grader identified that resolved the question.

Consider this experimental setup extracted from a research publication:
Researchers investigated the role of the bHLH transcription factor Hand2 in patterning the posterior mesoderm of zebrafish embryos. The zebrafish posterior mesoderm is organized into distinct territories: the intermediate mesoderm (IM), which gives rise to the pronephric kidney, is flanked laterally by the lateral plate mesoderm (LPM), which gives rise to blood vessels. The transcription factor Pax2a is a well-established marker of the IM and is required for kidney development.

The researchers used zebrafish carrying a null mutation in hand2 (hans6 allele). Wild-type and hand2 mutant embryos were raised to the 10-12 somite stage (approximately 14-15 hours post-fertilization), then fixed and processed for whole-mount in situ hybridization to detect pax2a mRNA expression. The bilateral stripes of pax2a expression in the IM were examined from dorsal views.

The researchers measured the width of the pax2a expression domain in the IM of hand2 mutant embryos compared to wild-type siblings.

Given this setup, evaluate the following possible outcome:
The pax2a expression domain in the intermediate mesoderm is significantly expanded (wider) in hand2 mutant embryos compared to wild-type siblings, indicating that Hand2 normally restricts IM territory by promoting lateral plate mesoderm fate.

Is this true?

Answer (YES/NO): YES